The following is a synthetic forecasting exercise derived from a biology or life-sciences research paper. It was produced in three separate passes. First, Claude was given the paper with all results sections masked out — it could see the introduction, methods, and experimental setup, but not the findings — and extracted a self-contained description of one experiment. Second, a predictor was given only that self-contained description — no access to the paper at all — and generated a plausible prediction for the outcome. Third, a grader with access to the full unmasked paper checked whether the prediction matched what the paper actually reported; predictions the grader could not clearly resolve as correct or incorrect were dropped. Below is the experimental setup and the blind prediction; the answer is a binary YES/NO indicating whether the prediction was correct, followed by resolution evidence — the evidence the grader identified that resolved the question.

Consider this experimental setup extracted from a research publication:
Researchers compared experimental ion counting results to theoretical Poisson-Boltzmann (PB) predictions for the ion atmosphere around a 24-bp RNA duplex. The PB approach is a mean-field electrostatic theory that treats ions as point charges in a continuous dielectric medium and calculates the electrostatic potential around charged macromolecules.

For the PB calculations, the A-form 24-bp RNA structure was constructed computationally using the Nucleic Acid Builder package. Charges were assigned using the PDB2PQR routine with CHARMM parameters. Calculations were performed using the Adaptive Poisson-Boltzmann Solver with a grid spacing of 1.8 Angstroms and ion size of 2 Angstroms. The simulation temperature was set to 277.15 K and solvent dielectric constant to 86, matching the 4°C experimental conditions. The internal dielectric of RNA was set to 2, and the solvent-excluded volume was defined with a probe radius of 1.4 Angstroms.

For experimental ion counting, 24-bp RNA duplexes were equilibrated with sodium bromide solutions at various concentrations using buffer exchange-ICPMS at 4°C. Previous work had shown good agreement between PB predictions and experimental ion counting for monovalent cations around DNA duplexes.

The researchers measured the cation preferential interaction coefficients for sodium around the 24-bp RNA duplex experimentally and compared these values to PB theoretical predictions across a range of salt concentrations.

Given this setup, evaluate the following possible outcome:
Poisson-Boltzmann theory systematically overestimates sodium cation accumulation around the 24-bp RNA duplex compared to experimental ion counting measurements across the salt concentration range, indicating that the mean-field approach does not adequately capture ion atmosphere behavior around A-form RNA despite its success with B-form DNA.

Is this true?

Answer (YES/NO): NO